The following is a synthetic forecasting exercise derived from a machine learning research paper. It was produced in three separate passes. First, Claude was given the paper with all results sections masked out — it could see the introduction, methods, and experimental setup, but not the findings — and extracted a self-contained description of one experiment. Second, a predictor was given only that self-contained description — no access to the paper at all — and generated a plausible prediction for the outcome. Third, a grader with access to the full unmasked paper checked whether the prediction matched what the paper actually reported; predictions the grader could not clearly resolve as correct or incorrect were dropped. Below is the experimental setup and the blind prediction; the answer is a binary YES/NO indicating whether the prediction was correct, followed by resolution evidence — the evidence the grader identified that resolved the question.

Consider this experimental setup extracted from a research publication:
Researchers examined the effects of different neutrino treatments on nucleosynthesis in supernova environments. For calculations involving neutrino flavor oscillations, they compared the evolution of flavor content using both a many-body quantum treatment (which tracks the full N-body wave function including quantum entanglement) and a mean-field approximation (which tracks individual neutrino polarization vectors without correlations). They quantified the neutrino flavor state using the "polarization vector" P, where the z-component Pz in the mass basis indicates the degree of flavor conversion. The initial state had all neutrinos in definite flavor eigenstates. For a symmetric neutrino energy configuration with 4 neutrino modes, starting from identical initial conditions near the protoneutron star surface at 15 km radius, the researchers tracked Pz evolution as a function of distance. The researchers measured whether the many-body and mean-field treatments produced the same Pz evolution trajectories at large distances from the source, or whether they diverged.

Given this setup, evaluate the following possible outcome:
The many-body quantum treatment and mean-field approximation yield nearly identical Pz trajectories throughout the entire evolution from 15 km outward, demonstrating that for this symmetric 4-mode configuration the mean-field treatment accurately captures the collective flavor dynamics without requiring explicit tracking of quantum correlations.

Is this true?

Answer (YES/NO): NO